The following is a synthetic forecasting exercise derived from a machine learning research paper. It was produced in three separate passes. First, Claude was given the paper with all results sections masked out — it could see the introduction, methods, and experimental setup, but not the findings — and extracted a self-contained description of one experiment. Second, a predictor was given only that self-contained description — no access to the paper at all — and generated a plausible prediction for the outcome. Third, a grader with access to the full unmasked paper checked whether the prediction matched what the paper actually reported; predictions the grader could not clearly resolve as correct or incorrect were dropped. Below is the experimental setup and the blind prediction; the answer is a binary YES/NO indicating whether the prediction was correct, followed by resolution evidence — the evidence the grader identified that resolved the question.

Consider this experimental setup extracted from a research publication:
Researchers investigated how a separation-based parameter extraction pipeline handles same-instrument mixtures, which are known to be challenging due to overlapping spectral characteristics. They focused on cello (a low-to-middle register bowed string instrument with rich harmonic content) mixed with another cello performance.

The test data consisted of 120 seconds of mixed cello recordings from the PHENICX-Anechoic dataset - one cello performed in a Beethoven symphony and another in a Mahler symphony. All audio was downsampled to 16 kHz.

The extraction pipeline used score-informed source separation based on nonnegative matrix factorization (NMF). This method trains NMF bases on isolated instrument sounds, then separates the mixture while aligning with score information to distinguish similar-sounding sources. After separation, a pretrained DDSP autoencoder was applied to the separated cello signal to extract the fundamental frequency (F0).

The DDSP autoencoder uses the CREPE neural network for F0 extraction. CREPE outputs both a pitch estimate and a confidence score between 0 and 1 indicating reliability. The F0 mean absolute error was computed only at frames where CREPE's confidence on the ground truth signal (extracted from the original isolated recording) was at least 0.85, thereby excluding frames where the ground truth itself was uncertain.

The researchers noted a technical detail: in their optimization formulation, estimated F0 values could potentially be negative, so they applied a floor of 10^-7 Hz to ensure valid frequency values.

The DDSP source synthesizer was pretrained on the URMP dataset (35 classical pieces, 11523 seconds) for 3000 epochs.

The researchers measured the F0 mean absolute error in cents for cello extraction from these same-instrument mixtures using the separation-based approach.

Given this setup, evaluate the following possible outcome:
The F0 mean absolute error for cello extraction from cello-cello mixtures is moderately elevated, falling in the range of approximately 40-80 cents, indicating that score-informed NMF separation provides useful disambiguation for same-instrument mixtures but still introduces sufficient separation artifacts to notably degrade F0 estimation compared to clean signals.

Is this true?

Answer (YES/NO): NO